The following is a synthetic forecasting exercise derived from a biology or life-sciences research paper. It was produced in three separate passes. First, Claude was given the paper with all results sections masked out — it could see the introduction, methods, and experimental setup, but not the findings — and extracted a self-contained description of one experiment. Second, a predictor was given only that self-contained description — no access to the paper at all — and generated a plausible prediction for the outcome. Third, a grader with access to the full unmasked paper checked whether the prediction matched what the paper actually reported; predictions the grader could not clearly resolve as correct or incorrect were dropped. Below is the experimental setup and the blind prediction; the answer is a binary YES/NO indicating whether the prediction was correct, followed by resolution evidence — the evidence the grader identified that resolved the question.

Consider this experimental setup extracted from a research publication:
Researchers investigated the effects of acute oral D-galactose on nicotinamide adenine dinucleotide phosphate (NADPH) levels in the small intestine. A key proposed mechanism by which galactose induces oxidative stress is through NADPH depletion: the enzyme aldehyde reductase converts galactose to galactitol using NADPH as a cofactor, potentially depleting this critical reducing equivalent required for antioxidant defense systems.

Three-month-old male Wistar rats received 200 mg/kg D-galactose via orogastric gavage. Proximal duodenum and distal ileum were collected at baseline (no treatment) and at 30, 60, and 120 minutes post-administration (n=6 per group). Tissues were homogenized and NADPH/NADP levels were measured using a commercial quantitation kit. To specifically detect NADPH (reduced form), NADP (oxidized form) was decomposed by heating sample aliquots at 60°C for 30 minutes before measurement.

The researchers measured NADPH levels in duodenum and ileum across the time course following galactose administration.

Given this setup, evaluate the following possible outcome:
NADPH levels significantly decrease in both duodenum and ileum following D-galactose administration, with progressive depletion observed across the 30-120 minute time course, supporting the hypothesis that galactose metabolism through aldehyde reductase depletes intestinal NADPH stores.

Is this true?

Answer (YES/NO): NO